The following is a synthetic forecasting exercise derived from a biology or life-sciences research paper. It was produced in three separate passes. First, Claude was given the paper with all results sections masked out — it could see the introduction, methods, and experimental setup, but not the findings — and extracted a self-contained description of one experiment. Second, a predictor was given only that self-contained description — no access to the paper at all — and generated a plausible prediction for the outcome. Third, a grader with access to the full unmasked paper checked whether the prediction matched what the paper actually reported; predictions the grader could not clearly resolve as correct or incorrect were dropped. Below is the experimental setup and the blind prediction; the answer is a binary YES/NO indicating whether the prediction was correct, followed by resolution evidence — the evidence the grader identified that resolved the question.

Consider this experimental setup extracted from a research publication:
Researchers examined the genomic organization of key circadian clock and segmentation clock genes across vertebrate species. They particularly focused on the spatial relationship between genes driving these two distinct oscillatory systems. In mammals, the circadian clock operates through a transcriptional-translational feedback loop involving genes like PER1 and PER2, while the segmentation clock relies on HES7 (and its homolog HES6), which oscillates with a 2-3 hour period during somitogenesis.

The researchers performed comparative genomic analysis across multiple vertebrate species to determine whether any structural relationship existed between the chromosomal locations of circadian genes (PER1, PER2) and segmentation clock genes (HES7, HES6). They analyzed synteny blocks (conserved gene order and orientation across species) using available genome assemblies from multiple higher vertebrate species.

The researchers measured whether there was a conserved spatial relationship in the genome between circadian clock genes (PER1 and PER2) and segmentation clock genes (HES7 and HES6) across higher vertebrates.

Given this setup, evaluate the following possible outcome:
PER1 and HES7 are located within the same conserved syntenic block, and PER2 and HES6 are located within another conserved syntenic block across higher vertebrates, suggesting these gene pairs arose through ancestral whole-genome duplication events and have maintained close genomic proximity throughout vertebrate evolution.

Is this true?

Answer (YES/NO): NO